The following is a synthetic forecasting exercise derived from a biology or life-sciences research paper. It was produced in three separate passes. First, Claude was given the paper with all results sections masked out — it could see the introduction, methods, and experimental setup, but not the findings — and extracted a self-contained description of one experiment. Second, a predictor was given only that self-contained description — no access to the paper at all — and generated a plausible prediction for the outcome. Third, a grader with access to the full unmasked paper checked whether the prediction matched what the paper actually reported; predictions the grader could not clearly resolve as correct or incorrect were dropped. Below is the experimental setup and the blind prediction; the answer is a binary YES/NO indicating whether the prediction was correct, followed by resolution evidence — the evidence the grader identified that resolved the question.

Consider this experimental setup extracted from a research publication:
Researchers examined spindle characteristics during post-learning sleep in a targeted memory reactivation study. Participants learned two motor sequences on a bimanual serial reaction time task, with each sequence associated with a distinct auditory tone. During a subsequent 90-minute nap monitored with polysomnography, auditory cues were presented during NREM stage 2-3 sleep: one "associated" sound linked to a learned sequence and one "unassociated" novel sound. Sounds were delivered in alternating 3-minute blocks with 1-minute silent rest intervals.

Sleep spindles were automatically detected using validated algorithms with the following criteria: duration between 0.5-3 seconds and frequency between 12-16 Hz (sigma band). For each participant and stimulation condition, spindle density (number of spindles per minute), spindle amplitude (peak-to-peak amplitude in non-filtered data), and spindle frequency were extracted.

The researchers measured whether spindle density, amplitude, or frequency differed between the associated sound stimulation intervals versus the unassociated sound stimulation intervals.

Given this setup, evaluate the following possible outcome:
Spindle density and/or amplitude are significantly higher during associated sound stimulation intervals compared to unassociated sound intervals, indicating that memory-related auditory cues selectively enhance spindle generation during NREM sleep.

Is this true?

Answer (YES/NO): NO